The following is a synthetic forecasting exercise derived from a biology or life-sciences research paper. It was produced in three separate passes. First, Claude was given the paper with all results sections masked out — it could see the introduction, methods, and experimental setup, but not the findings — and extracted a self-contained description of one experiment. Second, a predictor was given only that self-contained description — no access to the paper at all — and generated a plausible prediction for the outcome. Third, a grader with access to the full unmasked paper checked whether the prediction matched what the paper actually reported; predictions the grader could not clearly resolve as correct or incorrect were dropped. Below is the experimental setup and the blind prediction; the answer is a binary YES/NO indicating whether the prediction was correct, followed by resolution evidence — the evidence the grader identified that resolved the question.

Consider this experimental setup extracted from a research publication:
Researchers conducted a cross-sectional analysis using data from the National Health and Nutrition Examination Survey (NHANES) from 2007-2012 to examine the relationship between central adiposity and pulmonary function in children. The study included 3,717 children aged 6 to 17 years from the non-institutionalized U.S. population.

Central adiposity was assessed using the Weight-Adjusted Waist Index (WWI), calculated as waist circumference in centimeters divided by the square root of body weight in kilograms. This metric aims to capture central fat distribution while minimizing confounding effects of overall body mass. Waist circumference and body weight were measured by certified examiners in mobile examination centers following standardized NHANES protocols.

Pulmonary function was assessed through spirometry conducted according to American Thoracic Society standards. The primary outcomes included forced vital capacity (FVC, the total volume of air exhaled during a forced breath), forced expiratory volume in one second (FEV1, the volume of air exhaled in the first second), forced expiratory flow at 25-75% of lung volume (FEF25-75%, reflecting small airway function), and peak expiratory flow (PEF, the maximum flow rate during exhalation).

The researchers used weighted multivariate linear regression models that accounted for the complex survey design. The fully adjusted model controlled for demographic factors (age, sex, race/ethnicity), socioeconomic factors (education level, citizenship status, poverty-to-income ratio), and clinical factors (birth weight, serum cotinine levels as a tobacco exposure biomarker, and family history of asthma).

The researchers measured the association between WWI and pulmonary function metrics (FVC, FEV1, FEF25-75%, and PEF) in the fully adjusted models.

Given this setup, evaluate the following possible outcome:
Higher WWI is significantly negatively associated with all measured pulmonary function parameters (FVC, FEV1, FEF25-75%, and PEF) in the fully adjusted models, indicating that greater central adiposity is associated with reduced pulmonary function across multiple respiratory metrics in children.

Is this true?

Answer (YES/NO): YES